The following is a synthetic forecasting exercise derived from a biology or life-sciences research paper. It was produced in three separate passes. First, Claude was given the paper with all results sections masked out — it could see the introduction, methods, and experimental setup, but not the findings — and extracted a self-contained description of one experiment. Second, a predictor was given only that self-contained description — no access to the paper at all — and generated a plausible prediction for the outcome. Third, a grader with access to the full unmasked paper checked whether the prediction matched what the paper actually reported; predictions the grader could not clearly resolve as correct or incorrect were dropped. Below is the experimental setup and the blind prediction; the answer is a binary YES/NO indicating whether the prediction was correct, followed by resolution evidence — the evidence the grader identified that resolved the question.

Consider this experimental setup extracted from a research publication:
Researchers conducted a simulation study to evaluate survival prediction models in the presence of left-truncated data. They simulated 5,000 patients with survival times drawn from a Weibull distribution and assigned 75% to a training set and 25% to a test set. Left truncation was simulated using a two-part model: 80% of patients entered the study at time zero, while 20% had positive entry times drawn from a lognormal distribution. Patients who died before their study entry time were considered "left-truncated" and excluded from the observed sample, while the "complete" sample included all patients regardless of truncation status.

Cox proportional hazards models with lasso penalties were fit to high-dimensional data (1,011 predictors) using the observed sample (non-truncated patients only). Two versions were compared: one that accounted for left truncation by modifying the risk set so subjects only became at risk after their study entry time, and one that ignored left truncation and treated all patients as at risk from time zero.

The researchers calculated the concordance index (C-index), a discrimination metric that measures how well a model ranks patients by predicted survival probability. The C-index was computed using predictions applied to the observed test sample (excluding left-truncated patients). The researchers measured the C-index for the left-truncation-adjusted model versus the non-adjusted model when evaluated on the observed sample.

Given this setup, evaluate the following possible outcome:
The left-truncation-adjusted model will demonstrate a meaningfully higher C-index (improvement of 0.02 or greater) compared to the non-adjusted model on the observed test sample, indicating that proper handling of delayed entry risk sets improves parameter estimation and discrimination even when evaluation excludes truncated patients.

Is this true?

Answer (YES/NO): NO